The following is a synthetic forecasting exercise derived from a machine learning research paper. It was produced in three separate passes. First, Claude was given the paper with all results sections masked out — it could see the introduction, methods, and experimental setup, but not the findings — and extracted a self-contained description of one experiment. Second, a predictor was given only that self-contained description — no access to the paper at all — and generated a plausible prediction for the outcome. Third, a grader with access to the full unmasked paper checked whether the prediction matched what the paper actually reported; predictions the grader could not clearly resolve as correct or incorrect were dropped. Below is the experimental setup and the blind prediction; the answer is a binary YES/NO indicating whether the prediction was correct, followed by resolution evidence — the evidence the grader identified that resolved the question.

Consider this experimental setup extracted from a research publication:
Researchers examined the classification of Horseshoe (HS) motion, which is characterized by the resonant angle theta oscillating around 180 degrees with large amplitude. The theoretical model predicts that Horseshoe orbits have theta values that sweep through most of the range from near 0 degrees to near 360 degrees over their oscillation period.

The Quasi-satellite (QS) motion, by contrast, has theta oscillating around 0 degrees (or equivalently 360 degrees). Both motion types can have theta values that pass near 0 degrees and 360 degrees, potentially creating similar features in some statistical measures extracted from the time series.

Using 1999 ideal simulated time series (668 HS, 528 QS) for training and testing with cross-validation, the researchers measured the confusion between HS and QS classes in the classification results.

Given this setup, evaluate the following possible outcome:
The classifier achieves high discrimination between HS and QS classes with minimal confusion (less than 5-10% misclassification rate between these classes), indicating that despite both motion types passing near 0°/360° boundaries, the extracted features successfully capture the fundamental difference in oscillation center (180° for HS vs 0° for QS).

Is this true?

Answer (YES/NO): YES